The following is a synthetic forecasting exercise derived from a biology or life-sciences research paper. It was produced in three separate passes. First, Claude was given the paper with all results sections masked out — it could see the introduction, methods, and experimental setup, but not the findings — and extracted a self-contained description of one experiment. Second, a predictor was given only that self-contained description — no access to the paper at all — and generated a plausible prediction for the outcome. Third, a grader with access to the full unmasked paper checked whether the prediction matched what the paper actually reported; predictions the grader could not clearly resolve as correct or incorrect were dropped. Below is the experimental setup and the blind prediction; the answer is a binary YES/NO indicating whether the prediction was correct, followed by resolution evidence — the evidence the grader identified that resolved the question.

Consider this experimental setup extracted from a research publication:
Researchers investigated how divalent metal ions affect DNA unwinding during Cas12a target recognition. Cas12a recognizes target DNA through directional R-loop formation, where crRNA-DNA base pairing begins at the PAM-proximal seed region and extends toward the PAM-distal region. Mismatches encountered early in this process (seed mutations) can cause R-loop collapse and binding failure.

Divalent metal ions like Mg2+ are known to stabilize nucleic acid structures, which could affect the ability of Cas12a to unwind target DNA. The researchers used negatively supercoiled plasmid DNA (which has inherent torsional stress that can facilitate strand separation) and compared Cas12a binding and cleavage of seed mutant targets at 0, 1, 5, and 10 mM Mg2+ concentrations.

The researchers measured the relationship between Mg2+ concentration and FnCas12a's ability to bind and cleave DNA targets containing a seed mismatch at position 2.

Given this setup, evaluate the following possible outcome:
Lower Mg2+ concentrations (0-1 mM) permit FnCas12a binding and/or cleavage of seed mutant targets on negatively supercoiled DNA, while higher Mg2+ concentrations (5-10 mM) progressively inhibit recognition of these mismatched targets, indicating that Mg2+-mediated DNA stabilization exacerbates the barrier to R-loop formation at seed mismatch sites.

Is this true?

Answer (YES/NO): YES